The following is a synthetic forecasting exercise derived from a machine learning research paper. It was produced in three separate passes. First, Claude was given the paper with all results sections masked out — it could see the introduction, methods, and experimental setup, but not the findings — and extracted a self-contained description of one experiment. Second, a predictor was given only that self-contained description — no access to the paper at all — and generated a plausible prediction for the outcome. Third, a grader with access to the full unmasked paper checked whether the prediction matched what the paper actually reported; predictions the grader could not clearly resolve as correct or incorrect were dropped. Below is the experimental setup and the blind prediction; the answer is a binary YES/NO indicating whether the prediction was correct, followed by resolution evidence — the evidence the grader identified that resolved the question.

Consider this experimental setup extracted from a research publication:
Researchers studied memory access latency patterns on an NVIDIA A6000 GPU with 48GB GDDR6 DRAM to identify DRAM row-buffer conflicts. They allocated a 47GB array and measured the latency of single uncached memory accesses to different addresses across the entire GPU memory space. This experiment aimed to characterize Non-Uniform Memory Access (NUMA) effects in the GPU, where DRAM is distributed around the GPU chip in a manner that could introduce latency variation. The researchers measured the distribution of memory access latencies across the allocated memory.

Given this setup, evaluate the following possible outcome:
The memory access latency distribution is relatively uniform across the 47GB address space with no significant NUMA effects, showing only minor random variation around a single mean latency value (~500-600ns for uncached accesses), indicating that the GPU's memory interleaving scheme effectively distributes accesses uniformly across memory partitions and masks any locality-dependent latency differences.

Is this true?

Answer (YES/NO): NO